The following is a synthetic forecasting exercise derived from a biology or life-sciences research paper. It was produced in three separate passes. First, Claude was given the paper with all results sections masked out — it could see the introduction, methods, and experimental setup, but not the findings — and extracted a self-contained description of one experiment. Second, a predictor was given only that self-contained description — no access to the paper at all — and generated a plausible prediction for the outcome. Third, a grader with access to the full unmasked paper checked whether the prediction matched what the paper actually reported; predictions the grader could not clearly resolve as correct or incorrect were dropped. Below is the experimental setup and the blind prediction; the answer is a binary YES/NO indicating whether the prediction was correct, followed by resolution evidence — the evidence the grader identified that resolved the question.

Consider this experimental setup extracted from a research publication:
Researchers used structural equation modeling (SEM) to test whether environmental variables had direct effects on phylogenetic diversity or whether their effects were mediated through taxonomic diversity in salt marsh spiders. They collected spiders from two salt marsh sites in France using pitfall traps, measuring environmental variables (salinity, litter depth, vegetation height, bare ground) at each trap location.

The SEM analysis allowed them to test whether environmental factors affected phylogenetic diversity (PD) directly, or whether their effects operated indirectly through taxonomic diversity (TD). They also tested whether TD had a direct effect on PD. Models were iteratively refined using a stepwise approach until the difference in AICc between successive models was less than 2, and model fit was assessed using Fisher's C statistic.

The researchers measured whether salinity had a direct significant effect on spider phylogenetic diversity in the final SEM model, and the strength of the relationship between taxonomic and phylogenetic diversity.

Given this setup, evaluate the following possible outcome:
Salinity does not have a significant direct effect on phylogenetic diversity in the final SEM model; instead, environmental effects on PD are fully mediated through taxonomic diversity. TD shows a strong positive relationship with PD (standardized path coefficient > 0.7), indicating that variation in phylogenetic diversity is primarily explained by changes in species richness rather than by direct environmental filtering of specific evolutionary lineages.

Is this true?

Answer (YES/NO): NO